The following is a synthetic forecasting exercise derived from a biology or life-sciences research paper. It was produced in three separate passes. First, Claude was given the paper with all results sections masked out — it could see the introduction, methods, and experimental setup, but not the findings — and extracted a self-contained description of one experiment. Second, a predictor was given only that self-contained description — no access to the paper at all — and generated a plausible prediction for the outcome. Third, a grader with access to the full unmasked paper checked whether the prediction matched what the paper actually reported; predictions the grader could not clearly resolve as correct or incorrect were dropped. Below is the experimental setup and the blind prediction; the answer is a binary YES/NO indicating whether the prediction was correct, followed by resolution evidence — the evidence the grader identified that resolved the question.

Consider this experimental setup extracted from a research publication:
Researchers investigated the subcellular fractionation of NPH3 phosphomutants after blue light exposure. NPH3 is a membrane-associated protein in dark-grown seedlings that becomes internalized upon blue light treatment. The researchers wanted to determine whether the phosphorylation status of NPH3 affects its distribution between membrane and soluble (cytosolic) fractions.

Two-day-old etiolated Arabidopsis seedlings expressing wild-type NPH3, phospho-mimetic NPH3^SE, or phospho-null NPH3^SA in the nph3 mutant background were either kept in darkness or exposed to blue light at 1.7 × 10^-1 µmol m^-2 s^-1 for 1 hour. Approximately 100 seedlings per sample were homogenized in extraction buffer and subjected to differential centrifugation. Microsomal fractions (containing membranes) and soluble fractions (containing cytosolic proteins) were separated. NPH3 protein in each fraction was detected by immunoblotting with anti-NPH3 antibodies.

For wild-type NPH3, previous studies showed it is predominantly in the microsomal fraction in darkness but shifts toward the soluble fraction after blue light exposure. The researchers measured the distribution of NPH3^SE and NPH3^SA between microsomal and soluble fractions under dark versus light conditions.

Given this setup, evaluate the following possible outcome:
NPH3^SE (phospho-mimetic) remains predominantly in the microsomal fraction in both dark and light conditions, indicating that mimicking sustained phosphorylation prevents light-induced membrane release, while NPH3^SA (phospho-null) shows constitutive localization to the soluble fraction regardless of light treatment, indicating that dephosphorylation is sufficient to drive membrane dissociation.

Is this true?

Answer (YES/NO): NO